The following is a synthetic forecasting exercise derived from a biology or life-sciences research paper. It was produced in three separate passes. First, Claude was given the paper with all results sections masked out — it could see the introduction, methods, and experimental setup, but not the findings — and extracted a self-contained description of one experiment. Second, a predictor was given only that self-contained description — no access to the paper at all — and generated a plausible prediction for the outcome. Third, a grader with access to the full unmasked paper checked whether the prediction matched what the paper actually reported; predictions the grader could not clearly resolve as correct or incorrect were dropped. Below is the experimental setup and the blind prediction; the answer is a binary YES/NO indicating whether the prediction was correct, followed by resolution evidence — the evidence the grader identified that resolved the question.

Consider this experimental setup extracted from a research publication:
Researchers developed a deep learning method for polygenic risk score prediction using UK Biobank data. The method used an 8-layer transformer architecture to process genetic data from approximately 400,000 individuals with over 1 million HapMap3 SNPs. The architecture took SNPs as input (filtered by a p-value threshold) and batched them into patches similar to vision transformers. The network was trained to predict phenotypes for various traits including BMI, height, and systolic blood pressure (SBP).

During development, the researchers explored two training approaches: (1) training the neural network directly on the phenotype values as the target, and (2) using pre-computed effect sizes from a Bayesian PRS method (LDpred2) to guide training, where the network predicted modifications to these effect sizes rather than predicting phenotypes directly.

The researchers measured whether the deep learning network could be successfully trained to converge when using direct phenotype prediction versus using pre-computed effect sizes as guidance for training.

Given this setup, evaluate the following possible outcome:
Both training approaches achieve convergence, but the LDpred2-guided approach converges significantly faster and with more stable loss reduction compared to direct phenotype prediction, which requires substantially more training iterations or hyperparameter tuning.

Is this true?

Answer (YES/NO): NO